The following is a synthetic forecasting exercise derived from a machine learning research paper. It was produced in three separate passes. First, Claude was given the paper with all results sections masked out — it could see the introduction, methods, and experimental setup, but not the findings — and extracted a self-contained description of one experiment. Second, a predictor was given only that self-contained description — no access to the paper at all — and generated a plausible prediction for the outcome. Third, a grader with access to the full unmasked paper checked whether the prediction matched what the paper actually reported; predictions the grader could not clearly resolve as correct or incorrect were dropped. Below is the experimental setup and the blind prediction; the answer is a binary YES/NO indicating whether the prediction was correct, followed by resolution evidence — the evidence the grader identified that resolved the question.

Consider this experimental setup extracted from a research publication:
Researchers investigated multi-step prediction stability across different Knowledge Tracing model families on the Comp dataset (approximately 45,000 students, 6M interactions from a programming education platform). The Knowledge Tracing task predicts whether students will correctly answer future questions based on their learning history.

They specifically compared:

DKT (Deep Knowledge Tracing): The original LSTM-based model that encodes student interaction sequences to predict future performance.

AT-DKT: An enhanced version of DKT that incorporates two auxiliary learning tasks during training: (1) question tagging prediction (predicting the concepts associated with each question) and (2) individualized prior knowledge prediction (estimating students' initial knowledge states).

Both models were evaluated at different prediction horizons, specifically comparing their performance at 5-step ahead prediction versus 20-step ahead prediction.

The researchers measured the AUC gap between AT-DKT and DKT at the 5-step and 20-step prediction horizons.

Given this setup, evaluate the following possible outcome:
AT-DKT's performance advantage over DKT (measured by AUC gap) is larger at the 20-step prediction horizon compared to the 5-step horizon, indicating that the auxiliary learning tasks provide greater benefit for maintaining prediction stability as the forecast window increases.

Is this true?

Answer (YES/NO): NO